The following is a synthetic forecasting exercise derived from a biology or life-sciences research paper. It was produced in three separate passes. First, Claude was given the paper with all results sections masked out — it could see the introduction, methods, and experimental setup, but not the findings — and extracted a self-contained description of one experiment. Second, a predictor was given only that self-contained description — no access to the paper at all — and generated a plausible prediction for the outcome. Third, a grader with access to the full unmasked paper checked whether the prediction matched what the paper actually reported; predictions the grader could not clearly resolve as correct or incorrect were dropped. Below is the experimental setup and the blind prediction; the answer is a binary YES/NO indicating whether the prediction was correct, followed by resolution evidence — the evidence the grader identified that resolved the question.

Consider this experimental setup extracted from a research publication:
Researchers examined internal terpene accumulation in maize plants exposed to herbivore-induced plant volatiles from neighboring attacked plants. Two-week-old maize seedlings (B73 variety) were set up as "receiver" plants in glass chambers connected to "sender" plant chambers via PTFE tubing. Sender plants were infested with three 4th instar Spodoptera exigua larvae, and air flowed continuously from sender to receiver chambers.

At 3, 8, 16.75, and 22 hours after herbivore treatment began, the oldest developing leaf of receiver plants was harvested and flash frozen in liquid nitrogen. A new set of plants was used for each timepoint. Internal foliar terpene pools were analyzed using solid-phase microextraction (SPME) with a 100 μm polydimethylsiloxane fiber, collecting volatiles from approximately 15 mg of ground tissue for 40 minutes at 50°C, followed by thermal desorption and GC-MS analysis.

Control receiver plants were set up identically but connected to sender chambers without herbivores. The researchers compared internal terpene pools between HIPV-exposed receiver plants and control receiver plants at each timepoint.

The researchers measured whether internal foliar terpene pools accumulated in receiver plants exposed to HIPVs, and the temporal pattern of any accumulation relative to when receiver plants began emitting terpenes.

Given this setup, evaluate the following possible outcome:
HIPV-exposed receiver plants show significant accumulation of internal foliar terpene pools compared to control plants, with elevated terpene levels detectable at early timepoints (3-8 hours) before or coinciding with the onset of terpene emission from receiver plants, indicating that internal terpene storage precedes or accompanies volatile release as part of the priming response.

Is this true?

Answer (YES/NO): NO